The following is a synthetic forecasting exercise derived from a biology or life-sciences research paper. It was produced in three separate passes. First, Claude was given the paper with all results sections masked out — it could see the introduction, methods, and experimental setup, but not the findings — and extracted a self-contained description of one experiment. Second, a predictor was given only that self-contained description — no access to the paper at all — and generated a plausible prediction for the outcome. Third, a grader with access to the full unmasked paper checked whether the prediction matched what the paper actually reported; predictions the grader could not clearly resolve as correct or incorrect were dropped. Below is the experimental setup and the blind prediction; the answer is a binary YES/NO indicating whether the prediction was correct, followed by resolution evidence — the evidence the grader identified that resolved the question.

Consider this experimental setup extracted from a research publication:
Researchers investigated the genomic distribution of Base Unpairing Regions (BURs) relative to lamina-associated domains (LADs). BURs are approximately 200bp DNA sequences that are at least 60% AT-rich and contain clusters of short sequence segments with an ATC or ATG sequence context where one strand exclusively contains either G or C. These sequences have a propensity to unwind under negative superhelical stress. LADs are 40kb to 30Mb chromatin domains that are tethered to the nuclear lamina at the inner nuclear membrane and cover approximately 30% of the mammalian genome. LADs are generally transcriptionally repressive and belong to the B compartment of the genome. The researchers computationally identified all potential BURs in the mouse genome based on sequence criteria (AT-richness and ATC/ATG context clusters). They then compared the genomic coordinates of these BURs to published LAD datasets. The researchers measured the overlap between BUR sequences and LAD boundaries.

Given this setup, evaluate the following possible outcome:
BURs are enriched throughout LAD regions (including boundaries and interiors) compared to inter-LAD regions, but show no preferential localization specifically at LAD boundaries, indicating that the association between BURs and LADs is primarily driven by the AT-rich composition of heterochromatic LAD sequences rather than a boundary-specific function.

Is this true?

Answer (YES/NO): NO